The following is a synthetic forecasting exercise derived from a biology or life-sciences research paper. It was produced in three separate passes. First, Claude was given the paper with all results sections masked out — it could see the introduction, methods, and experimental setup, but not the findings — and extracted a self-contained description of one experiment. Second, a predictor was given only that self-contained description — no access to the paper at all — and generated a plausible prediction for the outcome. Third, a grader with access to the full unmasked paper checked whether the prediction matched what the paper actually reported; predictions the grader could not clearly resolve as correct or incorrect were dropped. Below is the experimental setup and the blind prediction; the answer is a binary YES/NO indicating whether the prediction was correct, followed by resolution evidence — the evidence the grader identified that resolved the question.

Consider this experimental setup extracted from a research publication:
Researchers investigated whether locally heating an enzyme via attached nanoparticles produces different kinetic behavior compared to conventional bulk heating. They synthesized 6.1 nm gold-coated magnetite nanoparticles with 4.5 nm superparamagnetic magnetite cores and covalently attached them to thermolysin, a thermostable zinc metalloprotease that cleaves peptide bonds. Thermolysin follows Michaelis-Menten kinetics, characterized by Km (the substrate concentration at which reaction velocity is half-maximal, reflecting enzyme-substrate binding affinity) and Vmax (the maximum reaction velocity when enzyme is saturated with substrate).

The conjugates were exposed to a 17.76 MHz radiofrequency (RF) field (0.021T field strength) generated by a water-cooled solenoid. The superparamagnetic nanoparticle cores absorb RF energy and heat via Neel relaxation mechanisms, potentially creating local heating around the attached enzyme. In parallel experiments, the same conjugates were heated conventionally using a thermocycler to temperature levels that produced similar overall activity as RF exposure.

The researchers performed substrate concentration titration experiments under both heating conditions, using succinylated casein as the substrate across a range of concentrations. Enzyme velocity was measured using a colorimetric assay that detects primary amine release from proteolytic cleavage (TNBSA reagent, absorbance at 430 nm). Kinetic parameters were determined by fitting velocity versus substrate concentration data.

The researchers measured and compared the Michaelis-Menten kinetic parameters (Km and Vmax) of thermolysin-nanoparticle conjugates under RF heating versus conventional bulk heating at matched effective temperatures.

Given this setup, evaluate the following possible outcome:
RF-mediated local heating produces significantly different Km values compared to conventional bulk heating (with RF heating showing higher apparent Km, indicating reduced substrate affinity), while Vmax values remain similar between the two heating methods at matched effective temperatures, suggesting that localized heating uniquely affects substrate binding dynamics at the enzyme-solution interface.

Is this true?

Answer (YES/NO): NO